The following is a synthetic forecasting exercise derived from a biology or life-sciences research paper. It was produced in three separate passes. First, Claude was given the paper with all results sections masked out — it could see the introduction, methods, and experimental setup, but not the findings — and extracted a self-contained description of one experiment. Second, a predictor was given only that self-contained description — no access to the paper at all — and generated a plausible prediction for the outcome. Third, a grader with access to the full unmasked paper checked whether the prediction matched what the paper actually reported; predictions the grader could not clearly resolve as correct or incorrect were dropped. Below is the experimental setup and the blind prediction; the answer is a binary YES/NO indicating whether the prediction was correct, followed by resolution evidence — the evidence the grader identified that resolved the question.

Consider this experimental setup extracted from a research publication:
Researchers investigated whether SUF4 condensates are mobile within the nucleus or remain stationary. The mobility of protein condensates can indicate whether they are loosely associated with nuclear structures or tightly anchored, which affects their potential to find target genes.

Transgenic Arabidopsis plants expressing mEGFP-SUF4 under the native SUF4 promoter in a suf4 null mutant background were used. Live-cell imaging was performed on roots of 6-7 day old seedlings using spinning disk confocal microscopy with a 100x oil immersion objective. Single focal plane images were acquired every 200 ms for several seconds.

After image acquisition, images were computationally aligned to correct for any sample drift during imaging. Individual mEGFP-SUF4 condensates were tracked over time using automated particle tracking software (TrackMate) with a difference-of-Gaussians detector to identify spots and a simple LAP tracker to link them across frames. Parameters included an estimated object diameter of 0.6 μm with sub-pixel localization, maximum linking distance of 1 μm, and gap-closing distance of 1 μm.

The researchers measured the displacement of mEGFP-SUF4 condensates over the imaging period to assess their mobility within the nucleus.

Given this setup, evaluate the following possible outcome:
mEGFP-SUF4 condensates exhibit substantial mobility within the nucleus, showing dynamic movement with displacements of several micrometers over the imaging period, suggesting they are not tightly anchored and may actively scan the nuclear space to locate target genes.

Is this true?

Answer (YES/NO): NO